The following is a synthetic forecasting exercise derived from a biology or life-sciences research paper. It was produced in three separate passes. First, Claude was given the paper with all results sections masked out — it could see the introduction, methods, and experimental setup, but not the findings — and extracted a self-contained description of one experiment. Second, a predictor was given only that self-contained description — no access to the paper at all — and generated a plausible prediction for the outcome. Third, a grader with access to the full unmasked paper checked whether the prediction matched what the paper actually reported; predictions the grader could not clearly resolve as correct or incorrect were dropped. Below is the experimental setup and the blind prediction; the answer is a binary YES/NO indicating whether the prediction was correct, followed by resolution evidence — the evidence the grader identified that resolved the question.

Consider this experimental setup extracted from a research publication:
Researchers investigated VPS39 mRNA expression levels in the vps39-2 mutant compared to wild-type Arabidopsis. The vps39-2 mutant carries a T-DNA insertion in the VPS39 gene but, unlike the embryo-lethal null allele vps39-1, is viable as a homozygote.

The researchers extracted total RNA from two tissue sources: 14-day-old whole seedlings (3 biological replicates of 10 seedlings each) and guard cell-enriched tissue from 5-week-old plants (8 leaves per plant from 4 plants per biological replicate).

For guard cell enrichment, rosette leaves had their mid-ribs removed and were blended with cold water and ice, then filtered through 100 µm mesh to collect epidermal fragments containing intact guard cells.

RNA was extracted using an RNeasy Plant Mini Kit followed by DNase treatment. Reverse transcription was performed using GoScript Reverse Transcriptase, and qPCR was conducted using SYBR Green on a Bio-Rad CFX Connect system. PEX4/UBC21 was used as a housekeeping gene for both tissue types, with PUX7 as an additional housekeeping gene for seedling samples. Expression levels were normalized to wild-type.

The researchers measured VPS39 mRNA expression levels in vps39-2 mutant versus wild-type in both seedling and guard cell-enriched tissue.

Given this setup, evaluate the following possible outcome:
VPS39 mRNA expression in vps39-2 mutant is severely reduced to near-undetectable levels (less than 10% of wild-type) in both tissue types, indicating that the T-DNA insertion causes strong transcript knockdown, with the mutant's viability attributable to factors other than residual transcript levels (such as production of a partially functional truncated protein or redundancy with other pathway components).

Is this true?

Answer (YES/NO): NO